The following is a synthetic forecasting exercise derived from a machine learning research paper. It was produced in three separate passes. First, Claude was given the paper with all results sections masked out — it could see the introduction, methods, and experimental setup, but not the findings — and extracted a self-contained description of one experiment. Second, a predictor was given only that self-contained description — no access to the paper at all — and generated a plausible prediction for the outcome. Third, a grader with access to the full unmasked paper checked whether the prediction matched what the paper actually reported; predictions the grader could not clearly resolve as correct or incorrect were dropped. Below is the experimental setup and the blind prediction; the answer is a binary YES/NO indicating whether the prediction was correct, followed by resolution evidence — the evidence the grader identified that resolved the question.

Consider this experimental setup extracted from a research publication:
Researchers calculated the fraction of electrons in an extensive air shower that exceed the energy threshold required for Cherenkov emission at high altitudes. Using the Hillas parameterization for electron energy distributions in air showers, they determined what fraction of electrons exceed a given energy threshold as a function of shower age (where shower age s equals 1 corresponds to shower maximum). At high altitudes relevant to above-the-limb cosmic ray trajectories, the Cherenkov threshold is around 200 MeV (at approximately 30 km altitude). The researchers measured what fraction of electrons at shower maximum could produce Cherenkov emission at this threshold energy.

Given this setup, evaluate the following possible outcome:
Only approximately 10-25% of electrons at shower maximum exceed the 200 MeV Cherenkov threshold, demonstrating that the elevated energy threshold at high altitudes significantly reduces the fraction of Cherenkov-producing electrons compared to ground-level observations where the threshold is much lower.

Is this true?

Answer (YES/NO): YES